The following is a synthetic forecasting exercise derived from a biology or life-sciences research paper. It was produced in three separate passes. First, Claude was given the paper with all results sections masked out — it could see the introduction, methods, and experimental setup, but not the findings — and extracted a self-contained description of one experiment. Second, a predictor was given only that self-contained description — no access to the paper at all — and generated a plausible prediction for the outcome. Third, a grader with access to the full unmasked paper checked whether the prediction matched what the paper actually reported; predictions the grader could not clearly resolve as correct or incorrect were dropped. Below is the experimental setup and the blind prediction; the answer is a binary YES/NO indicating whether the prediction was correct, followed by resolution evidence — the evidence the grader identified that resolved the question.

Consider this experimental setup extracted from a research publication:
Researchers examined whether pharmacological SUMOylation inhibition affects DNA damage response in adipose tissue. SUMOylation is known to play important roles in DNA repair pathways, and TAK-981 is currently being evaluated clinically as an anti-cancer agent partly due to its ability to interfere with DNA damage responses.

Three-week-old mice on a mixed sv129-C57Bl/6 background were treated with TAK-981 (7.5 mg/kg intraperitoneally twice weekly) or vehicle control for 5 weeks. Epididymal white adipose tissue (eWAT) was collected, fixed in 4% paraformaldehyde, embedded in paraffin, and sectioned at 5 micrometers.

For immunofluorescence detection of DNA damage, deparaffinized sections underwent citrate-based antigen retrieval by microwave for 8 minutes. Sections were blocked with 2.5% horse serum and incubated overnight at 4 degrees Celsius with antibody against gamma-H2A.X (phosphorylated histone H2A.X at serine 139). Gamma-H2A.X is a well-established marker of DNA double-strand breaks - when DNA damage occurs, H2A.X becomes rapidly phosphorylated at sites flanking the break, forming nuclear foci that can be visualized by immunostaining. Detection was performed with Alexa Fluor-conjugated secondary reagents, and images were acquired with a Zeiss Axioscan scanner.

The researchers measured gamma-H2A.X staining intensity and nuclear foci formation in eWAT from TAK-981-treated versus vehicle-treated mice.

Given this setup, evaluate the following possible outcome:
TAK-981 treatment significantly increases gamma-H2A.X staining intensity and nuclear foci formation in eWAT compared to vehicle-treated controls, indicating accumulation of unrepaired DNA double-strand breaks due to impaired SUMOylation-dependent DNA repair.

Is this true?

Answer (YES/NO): NO